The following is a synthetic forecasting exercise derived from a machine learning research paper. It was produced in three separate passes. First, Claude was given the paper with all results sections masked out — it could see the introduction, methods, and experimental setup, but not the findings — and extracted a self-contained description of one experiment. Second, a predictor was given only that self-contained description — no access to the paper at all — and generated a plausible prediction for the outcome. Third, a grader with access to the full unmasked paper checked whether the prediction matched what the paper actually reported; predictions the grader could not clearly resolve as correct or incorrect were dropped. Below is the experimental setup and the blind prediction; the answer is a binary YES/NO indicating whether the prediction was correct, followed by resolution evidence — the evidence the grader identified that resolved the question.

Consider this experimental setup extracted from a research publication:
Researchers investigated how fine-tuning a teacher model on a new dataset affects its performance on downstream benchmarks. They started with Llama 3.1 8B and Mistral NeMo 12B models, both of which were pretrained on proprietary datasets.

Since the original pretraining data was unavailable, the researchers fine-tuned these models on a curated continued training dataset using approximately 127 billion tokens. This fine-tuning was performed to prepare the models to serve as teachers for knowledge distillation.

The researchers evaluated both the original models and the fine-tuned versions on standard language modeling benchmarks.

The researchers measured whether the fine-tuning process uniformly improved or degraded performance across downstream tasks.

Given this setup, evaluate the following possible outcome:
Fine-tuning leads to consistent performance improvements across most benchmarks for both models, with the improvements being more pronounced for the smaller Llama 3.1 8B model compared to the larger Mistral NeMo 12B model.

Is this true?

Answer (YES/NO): NO